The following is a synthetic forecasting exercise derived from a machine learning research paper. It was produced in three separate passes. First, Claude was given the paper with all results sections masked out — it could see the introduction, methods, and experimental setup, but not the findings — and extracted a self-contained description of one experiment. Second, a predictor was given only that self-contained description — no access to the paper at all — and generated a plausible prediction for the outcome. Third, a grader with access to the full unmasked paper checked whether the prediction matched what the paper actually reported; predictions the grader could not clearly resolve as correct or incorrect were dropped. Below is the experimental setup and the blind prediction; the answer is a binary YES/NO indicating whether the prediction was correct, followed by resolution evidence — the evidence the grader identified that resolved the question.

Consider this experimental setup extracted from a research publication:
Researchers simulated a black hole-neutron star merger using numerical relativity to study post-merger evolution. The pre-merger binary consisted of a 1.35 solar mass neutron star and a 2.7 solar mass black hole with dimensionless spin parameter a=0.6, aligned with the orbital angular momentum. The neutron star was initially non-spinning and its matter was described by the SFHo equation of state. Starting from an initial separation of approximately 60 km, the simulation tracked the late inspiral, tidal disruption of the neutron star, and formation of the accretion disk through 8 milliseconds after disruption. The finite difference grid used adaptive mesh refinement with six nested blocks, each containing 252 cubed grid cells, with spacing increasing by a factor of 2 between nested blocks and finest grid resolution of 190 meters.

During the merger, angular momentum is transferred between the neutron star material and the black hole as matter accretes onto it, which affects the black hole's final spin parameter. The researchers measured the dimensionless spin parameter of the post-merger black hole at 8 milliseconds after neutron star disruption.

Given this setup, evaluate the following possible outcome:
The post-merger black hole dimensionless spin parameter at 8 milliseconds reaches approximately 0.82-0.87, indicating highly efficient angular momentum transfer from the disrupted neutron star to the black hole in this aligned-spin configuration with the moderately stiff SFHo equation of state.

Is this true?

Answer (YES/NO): YES